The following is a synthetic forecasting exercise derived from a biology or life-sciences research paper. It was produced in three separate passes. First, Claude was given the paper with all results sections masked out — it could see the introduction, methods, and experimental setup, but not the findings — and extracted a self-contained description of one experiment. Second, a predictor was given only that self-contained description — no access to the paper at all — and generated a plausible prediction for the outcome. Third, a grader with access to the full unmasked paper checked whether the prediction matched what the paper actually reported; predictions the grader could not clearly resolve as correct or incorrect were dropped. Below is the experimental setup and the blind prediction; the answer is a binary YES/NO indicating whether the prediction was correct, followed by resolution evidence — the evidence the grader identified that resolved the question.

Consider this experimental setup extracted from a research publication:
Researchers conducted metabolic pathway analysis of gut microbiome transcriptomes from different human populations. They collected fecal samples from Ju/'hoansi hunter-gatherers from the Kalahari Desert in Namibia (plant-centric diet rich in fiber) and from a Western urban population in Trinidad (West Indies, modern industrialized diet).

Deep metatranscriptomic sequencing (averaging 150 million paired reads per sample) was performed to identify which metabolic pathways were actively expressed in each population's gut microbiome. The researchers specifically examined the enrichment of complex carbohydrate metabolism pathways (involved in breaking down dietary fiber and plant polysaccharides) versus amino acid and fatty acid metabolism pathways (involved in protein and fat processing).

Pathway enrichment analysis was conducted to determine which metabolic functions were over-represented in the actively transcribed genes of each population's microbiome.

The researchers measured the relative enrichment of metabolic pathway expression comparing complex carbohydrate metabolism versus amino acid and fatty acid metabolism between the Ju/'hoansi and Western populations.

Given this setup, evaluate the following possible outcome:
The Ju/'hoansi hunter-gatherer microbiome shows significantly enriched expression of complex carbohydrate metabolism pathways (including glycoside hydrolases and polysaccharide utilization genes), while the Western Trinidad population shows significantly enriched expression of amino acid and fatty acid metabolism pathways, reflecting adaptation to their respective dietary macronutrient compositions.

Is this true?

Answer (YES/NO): YES